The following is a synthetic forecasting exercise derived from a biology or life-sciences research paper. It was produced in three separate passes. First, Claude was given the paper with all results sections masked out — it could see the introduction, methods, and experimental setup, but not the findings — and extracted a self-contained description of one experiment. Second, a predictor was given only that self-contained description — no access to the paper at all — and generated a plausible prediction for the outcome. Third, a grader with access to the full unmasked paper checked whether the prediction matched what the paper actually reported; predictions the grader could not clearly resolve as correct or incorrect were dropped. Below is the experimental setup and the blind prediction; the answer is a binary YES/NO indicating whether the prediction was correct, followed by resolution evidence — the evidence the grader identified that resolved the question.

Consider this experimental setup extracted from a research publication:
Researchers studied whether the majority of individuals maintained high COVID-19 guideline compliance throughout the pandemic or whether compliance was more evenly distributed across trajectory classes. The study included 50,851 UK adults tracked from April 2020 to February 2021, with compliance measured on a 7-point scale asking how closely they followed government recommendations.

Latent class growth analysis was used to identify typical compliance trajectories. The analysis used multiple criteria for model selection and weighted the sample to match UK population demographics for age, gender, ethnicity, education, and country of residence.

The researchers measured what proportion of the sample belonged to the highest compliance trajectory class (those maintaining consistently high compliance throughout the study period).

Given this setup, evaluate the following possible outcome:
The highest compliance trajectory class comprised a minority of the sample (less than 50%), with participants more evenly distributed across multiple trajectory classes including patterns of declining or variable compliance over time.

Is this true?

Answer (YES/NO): YES